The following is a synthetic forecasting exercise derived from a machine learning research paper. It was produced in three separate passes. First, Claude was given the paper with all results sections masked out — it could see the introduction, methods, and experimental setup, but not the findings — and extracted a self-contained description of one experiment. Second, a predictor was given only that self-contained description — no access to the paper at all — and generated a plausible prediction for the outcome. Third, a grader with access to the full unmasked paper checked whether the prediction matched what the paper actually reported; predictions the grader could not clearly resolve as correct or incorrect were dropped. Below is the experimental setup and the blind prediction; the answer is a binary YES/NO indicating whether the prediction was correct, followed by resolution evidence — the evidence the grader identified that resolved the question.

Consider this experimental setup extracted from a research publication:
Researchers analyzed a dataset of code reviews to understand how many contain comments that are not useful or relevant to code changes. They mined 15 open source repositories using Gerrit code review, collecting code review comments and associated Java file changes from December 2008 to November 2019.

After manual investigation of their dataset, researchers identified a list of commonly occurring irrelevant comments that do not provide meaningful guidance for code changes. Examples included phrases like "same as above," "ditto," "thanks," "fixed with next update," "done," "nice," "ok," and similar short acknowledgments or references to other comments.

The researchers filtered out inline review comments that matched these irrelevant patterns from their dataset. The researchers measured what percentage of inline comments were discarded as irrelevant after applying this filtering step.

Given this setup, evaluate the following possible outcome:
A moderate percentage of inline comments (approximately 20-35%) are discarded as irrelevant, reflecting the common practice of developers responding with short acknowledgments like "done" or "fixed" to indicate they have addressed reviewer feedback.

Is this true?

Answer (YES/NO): NO